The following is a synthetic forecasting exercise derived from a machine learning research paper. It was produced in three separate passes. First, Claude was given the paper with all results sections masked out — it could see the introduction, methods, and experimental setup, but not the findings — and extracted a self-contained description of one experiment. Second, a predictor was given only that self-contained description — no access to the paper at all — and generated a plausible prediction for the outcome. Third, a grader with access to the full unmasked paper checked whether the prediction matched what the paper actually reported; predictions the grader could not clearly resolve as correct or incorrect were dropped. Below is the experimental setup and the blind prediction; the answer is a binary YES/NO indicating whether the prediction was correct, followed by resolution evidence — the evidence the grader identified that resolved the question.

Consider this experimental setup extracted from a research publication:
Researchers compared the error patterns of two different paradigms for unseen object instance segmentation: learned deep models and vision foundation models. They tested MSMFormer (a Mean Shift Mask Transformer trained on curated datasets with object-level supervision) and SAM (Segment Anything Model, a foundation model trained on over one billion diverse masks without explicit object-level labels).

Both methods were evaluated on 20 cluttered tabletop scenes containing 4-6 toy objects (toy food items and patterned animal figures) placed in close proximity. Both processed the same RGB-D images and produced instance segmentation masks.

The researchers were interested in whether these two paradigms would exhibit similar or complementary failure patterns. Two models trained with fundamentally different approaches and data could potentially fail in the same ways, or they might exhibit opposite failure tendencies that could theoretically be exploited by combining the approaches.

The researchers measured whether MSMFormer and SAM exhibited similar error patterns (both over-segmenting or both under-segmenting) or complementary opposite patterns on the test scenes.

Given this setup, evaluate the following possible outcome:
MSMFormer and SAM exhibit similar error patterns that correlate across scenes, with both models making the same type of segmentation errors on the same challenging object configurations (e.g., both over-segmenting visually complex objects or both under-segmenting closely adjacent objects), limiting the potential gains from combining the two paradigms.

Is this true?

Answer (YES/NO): NO